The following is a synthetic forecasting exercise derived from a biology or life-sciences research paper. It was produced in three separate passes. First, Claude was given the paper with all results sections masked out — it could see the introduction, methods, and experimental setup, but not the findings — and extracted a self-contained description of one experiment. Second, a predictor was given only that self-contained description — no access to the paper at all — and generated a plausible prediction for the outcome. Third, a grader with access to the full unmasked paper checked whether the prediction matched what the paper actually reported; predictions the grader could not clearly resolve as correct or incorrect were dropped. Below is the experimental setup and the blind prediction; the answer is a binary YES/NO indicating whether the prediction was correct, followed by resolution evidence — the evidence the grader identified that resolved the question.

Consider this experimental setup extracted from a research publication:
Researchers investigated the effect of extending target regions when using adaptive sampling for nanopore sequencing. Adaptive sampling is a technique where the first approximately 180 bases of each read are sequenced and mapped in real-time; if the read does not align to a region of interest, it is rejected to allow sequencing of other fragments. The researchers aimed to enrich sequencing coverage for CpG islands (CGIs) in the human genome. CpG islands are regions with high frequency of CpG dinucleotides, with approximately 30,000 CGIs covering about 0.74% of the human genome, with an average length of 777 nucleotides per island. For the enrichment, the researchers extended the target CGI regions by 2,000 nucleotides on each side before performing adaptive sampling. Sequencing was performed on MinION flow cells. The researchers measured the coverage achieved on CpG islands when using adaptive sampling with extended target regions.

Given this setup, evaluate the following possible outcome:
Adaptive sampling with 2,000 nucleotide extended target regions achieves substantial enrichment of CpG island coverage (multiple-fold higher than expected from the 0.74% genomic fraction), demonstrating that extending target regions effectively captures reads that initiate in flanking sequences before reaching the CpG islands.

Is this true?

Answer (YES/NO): YES